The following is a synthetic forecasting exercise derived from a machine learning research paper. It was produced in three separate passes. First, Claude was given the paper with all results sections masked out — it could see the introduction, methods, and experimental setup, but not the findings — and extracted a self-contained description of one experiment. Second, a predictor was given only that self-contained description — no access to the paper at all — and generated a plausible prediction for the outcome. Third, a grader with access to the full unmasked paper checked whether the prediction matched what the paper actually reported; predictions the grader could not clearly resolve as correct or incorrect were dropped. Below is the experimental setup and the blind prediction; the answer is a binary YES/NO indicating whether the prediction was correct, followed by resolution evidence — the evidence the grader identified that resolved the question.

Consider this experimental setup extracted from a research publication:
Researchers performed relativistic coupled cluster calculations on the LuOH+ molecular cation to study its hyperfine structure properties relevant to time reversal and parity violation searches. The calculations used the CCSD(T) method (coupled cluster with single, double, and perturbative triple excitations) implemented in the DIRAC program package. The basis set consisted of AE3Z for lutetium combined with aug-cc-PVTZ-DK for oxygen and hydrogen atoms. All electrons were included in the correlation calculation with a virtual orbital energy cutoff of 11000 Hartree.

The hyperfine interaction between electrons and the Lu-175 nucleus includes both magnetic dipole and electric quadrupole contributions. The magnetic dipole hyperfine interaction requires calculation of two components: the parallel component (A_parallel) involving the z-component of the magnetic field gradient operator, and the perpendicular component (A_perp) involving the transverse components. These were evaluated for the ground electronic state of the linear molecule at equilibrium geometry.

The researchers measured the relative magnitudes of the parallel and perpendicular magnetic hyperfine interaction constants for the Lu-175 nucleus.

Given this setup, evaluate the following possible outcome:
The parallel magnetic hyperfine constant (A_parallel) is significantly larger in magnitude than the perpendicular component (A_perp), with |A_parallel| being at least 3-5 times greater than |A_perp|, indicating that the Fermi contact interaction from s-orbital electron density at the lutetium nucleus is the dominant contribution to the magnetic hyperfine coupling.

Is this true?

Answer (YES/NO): NO